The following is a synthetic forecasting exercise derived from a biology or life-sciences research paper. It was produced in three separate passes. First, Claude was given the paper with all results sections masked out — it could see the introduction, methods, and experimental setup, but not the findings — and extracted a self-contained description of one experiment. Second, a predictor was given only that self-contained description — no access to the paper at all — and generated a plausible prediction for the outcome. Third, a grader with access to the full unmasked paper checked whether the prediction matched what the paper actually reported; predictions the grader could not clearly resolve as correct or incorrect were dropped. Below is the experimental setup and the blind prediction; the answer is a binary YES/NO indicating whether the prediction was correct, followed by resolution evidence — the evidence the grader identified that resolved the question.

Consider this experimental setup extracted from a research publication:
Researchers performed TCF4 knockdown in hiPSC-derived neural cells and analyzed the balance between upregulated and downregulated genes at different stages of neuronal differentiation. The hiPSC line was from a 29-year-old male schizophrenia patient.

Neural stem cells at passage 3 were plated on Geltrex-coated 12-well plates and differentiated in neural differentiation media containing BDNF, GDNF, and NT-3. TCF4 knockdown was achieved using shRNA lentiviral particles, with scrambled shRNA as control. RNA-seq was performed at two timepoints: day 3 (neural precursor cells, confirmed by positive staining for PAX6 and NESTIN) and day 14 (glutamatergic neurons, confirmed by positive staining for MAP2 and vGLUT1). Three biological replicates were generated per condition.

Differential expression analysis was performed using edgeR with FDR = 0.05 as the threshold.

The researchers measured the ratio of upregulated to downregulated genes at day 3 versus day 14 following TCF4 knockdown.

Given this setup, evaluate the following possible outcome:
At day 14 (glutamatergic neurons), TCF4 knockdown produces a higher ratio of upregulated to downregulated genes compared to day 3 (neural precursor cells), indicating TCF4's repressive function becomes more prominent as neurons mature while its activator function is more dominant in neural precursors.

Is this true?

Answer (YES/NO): YES